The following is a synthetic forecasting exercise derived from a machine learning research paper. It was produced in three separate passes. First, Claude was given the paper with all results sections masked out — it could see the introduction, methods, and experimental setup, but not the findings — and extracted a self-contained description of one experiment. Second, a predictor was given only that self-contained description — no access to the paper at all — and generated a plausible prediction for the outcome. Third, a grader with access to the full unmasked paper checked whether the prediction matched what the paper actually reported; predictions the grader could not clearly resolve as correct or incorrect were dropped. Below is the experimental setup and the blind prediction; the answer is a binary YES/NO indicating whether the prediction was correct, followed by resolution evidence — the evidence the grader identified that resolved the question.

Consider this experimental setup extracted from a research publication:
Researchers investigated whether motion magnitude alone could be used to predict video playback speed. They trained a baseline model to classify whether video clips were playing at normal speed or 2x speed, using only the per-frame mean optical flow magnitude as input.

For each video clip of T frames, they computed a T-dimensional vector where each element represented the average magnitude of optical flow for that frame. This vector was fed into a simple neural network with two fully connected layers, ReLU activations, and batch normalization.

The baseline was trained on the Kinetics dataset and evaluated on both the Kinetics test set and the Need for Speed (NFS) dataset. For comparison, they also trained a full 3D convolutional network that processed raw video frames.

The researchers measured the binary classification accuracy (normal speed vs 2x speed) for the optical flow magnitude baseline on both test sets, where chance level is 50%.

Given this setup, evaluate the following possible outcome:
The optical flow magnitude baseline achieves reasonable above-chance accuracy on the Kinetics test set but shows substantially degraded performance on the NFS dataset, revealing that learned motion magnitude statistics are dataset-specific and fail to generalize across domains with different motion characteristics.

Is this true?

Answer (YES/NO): NO